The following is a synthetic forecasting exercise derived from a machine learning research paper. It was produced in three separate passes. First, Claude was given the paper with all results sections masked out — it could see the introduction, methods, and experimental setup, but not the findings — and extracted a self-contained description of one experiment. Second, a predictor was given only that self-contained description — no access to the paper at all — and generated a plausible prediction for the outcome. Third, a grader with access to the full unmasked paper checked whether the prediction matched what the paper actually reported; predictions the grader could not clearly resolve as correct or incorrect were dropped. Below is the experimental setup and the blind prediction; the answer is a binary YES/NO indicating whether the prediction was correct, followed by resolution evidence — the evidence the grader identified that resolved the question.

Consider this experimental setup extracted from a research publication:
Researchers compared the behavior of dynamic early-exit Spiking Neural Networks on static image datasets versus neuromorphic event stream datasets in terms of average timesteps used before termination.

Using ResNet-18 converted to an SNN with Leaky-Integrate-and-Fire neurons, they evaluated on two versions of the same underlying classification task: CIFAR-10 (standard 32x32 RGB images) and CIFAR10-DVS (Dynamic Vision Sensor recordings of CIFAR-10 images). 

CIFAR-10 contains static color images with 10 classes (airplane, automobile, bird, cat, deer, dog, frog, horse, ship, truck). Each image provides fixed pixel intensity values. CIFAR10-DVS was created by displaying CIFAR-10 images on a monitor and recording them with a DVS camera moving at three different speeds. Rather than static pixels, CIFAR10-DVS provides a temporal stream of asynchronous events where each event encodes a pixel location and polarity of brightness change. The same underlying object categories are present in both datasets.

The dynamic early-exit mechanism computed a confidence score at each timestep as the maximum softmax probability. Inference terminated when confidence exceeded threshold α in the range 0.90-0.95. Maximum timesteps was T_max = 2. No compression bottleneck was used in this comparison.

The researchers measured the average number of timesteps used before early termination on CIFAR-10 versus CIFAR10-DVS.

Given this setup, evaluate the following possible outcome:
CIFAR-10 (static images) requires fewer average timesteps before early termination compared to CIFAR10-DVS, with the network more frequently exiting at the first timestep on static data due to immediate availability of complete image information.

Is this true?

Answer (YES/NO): YES